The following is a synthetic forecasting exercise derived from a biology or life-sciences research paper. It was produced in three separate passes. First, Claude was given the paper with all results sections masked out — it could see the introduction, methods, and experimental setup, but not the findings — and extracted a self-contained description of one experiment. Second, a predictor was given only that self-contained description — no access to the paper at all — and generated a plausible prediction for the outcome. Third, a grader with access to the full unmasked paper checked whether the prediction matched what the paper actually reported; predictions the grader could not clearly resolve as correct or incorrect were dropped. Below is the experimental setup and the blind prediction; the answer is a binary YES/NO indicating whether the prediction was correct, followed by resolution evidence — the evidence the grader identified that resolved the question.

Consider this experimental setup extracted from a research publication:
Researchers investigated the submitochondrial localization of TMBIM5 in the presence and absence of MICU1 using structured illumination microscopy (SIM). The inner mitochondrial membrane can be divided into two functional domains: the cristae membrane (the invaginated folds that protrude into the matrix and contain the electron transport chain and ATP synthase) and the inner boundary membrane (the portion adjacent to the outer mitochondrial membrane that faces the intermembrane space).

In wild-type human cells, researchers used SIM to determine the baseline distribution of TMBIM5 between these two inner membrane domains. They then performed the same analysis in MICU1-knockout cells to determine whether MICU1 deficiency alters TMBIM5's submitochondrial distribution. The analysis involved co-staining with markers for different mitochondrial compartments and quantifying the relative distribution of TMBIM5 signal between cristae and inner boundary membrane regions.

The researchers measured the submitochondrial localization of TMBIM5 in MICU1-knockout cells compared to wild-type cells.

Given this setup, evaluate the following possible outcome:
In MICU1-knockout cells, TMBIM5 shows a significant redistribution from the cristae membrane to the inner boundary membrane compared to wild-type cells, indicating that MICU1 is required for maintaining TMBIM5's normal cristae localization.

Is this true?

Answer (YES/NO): YES